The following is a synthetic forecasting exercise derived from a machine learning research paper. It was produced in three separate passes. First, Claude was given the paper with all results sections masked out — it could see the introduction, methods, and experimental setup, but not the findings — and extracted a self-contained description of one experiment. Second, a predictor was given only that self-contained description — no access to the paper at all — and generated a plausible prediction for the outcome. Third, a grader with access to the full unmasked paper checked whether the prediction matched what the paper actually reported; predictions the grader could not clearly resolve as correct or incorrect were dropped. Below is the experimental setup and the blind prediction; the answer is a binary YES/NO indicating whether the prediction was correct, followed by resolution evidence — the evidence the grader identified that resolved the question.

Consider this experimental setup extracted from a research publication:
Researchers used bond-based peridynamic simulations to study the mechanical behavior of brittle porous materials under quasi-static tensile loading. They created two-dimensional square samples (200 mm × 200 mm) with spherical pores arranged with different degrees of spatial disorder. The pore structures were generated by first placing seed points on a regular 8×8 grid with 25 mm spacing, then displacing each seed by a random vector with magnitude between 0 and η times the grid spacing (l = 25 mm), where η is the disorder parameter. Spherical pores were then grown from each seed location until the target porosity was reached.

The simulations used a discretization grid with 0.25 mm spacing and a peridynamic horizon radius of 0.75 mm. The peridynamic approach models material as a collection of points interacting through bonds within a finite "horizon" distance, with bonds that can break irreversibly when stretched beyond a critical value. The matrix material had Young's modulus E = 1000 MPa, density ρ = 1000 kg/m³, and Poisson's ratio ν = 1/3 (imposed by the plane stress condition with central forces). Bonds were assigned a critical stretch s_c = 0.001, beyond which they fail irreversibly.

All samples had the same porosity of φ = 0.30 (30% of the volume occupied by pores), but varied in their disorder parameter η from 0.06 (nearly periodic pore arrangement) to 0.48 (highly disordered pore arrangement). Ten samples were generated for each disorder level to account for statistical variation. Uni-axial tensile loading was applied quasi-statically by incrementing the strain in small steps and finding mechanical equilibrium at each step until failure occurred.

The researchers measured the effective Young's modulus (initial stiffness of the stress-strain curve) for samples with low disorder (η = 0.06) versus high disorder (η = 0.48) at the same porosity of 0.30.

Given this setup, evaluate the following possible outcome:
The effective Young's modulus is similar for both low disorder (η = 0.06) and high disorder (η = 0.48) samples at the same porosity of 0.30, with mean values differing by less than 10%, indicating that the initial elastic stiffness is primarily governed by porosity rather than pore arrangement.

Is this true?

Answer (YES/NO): NO